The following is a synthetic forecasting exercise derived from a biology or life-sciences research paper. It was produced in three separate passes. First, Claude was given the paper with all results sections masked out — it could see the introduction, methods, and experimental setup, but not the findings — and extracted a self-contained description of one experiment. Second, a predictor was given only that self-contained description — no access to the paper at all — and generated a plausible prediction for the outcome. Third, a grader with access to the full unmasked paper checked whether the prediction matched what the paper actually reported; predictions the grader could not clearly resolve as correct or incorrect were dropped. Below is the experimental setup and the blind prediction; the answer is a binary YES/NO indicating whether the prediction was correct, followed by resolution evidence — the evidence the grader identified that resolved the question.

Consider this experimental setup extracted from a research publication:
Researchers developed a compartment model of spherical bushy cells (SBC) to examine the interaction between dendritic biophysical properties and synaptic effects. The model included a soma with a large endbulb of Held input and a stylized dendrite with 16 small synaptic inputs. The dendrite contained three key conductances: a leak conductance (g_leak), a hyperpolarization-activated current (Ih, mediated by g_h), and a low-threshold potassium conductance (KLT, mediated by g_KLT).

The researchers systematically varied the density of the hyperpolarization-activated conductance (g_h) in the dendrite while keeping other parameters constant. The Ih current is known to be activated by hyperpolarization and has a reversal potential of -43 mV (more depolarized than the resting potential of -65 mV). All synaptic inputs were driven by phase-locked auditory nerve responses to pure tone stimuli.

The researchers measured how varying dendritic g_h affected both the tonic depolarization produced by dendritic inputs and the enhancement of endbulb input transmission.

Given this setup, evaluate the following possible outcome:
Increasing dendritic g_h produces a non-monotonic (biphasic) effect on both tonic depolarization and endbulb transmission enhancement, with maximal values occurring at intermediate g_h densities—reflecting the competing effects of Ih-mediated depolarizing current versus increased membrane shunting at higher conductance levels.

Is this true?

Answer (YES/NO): NO